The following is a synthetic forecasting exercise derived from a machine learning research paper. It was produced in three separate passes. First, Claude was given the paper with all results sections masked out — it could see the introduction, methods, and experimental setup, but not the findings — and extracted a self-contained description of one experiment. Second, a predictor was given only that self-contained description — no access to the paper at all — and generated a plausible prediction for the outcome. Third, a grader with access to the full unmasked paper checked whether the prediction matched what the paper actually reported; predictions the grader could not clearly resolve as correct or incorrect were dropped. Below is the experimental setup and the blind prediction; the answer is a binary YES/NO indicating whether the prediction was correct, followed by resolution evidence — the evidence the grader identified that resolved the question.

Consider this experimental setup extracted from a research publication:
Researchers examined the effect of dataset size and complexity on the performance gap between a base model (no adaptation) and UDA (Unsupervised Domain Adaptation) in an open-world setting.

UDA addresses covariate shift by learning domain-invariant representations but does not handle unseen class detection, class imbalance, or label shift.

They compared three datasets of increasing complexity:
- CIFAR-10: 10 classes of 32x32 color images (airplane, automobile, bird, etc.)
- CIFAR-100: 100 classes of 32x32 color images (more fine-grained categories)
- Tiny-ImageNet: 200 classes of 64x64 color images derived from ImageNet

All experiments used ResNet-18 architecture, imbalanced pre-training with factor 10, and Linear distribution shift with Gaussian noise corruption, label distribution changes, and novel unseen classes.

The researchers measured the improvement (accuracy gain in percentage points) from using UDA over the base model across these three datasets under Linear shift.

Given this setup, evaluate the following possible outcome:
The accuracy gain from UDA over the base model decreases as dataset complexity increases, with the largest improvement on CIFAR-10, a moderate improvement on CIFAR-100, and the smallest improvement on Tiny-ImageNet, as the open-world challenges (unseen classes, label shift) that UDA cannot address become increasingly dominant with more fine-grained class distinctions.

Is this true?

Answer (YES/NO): NO